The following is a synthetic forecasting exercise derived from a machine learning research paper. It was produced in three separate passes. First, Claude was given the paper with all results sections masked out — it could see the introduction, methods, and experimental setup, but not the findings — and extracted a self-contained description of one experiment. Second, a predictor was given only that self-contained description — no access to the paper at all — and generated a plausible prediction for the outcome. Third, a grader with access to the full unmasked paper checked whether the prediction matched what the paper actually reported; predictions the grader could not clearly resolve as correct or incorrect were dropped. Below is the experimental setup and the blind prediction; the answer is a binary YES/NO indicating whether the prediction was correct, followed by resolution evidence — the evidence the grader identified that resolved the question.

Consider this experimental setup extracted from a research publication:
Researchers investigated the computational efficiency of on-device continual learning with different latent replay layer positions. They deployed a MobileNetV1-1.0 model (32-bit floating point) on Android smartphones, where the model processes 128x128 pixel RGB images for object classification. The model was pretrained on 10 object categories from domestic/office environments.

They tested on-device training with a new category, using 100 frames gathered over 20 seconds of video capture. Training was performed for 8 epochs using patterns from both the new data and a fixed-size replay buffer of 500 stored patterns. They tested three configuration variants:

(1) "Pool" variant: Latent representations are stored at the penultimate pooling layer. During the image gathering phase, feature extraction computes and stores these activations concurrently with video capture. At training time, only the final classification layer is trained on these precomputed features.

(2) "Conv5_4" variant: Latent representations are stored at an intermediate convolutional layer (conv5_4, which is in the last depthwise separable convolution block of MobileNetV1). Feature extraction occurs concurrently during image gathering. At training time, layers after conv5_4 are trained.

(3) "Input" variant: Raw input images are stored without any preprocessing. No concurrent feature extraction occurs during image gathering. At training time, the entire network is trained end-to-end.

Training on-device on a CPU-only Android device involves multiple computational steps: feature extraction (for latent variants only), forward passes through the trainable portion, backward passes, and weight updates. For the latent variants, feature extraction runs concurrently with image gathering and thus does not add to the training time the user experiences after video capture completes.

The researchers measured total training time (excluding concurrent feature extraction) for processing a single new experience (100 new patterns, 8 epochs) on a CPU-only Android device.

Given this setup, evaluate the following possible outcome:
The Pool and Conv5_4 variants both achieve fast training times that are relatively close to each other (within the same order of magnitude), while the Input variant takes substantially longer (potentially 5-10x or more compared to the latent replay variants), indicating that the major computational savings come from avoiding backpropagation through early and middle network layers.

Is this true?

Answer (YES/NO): NO